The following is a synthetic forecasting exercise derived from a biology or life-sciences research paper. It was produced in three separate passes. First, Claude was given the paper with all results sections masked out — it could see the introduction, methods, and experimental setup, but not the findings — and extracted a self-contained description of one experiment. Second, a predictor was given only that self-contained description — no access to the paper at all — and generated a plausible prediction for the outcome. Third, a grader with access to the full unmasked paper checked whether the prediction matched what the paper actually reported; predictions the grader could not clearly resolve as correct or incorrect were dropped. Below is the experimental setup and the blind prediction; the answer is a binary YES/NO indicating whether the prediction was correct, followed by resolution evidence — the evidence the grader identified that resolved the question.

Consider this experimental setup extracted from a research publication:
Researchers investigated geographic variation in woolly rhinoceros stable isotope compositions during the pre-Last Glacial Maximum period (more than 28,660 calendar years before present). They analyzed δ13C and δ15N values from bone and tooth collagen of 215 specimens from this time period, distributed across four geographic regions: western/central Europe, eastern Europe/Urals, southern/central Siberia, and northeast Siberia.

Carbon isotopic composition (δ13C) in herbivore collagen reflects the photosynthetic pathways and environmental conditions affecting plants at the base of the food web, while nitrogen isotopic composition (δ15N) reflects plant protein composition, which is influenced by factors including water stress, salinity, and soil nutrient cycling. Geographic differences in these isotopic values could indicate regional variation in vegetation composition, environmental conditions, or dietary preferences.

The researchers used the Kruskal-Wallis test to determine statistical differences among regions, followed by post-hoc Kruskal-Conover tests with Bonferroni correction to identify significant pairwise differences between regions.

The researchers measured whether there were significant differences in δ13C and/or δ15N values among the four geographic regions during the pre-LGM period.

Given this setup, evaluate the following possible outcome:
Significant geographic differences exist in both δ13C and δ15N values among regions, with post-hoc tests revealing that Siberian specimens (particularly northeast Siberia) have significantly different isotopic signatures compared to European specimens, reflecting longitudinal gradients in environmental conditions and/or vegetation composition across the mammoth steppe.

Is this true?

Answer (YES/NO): YES